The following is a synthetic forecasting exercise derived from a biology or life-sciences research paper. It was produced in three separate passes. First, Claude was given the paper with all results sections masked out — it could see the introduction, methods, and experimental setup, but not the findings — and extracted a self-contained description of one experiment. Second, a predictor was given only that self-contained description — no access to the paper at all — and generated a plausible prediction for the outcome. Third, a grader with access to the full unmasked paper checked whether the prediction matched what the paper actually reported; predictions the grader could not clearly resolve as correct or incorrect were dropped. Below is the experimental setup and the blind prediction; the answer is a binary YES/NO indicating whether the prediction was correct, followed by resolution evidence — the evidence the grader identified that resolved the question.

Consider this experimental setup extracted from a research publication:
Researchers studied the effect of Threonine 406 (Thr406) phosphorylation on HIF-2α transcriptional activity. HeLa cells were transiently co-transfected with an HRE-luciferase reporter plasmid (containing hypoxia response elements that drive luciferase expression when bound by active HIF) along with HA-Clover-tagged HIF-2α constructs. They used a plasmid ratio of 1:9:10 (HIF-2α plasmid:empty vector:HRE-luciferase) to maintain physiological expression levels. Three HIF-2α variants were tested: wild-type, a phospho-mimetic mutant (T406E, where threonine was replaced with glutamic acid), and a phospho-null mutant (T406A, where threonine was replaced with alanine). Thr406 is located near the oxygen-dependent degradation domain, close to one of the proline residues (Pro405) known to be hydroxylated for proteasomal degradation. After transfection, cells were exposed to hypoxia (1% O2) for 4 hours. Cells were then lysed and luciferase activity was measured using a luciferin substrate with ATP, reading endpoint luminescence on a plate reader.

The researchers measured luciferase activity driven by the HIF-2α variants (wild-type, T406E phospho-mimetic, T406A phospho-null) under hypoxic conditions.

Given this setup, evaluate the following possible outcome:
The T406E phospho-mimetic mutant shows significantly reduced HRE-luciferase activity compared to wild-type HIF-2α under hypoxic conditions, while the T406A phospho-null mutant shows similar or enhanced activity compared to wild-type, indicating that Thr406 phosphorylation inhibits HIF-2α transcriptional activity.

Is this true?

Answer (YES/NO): NO